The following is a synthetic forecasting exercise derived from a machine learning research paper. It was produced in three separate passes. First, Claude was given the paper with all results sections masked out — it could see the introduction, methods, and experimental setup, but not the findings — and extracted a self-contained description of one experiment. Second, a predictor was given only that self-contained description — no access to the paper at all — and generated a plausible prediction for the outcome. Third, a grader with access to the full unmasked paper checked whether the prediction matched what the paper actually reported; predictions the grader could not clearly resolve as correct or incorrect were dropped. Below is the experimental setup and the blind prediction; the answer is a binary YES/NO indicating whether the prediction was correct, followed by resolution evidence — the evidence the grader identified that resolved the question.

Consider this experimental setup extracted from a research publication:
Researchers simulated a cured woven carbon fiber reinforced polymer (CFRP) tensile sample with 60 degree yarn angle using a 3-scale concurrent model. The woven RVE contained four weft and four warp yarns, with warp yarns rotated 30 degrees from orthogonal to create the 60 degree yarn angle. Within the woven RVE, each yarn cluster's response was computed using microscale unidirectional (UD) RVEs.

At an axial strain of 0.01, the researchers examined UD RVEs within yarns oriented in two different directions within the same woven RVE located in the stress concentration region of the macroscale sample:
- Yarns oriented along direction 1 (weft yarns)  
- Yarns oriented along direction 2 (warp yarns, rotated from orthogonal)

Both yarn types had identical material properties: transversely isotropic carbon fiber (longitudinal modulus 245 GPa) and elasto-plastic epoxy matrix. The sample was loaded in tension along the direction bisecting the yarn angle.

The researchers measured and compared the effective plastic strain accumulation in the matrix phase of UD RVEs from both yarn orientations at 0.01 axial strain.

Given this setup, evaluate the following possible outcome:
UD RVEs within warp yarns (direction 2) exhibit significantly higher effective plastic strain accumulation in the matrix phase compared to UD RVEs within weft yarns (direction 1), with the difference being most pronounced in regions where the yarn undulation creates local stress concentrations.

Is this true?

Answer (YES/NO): NO